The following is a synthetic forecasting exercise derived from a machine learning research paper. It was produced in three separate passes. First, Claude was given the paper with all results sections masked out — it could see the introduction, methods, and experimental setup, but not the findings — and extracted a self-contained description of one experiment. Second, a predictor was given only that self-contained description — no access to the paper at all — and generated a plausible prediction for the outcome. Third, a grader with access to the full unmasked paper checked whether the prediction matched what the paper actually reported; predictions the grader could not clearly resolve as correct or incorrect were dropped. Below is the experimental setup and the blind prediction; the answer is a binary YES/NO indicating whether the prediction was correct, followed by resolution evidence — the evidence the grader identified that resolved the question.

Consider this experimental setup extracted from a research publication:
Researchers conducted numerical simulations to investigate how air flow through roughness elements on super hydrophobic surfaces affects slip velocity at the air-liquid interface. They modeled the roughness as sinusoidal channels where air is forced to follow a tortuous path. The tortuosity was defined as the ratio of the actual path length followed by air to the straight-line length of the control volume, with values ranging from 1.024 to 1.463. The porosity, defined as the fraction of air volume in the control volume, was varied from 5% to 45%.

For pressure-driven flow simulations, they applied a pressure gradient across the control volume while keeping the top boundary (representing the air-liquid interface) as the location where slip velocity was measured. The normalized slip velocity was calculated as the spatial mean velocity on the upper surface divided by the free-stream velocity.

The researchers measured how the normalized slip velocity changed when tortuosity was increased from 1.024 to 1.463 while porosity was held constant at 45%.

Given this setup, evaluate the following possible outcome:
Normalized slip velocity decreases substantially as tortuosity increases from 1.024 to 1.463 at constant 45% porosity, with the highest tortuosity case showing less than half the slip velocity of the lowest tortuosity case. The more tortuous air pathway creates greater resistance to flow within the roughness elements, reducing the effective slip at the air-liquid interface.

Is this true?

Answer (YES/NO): YES